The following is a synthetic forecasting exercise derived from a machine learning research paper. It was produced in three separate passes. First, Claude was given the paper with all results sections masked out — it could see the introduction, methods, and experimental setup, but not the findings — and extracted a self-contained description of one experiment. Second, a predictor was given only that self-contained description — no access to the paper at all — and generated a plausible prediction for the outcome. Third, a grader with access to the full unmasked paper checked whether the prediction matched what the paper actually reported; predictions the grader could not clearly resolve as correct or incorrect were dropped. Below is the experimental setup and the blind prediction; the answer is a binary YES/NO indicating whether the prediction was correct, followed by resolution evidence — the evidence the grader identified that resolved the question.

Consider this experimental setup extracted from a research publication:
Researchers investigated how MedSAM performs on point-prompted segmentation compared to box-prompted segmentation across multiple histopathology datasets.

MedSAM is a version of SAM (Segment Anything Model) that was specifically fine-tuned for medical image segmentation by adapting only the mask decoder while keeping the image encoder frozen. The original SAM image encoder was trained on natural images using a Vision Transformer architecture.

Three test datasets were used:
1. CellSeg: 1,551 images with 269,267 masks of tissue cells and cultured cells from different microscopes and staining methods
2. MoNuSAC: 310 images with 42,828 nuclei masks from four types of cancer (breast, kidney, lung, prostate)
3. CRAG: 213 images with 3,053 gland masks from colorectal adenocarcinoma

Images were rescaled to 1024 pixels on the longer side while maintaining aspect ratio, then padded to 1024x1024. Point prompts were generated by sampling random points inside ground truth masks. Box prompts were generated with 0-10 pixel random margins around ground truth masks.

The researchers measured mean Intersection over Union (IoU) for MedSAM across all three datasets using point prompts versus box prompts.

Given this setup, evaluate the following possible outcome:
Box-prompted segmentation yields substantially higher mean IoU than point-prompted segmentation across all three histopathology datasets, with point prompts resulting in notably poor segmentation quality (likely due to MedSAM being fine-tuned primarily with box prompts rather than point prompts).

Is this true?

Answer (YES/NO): YES